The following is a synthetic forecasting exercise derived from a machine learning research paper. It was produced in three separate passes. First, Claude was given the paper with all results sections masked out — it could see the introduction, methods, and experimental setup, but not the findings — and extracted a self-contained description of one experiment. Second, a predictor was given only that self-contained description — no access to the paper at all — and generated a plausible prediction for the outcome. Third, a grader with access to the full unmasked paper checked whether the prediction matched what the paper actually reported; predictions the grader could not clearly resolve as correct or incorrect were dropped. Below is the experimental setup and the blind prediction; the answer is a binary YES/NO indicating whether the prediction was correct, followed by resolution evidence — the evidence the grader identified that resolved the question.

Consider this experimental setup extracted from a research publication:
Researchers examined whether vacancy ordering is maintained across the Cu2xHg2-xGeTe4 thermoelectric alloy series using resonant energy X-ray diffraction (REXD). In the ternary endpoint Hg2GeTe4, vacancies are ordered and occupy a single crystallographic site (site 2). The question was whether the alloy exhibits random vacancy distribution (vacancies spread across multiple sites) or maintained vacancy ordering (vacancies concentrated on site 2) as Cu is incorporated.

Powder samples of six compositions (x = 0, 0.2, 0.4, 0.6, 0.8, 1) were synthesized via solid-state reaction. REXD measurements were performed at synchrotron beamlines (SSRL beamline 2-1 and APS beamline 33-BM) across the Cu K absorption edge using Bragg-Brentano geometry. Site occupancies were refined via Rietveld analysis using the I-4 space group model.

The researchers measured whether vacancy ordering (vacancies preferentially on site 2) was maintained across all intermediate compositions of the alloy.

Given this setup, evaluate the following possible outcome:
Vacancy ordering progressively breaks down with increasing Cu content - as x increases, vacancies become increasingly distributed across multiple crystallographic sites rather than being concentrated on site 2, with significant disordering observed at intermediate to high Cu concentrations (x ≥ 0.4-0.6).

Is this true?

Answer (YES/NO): NO